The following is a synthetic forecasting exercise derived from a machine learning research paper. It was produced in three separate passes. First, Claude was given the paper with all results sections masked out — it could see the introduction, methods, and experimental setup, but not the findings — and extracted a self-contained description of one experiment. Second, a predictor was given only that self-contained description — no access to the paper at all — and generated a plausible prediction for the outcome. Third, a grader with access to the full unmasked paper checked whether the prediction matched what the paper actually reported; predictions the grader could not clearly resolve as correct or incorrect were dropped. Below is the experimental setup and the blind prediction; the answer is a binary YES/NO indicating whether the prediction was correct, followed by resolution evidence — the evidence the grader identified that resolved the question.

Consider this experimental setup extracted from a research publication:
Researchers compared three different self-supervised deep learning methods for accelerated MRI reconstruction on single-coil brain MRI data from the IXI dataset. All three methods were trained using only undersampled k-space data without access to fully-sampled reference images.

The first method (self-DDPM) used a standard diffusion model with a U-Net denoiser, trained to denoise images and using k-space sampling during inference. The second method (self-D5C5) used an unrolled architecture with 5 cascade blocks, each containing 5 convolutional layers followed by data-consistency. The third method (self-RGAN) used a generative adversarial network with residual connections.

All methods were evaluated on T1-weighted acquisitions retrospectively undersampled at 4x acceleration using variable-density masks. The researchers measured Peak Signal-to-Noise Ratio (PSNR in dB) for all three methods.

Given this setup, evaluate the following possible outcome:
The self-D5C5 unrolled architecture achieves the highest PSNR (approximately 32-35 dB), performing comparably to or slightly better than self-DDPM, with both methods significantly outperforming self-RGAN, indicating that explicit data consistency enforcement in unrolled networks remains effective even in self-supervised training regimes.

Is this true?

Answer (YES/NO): NO